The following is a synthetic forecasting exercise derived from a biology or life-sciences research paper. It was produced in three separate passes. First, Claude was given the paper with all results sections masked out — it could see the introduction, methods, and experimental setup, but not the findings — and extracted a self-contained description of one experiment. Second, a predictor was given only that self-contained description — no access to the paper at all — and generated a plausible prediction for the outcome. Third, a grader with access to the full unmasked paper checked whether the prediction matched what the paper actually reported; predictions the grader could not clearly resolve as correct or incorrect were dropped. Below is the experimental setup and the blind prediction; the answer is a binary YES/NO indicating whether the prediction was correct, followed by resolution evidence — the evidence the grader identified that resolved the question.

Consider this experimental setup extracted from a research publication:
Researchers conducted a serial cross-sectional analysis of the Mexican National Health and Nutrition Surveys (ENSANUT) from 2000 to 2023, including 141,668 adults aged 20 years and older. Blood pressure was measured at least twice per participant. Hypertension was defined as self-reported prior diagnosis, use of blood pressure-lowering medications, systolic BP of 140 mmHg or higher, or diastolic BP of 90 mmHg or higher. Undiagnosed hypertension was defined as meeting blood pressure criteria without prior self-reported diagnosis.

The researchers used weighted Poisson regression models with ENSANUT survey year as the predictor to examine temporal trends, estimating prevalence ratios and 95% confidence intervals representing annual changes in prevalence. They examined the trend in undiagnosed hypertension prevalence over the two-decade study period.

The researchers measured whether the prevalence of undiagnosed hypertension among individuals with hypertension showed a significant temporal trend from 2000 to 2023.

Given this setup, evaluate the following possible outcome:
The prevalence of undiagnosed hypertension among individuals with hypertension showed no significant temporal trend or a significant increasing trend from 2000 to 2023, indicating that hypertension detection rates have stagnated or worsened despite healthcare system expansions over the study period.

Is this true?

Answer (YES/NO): NO